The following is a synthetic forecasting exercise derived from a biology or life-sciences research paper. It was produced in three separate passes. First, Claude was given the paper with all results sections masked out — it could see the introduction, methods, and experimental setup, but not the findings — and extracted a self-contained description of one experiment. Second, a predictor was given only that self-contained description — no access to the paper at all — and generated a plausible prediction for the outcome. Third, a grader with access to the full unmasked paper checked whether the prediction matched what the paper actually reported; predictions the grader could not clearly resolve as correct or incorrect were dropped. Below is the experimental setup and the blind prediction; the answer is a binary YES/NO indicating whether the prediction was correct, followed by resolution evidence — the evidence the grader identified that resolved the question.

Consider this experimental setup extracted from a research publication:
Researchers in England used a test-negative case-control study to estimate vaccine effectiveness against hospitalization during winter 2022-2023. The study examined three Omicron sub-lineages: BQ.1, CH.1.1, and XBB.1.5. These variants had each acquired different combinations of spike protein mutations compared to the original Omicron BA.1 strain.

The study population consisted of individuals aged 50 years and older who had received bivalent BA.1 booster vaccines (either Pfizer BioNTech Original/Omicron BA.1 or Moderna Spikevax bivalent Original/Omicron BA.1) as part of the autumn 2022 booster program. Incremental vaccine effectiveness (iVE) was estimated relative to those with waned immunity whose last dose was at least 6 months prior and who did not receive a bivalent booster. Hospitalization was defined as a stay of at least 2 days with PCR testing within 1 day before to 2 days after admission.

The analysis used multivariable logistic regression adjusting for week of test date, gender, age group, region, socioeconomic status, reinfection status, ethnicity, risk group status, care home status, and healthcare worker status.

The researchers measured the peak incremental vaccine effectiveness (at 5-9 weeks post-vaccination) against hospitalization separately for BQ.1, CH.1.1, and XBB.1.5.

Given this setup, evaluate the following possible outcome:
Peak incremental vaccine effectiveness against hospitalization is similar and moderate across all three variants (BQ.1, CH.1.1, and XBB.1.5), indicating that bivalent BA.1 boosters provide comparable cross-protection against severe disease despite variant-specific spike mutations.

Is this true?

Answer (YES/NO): YES